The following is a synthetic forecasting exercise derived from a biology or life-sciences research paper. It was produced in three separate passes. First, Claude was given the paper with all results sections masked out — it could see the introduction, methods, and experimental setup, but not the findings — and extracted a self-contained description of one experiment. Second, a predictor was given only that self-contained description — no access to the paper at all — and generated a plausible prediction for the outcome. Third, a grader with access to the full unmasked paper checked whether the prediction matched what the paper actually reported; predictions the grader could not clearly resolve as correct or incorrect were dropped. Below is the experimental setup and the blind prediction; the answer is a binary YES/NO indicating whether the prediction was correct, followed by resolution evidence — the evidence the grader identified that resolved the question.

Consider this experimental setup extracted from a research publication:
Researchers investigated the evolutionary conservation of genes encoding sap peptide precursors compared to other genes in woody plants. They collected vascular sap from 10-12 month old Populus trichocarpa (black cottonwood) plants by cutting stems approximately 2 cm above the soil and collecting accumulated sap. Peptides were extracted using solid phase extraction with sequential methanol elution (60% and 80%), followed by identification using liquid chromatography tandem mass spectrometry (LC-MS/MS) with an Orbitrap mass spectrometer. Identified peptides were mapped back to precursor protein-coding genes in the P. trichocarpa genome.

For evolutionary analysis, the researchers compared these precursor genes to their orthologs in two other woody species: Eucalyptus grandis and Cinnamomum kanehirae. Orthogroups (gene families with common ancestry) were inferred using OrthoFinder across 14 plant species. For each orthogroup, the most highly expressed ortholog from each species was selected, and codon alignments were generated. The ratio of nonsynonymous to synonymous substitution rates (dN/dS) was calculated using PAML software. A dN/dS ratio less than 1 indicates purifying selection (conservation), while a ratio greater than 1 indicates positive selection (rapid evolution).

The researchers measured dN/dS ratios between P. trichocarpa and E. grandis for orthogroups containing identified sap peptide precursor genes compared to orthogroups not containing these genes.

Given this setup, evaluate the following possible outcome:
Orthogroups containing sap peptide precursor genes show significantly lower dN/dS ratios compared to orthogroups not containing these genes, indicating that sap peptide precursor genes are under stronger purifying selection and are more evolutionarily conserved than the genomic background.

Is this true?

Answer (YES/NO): YES